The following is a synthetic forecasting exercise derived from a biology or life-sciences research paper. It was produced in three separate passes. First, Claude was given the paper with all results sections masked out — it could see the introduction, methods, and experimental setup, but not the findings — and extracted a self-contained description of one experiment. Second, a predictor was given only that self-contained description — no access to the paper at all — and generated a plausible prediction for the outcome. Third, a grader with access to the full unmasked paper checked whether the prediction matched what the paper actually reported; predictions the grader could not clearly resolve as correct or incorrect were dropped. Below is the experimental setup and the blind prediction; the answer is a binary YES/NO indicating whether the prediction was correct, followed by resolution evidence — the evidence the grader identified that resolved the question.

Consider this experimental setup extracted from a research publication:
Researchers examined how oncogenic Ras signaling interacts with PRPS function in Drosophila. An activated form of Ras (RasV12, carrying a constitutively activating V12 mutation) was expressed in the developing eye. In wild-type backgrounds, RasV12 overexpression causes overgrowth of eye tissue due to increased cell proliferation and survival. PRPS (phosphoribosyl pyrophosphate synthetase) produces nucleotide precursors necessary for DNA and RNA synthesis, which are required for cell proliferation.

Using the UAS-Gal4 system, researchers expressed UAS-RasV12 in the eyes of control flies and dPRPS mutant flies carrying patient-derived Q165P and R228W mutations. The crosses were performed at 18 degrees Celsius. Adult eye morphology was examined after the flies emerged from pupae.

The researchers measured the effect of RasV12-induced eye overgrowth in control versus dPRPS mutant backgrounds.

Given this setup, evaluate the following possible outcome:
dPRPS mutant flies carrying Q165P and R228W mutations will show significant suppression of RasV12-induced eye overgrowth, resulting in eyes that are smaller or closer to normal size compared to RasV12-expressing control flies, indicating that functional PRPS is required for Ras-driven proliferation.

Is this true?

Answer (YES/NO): YES